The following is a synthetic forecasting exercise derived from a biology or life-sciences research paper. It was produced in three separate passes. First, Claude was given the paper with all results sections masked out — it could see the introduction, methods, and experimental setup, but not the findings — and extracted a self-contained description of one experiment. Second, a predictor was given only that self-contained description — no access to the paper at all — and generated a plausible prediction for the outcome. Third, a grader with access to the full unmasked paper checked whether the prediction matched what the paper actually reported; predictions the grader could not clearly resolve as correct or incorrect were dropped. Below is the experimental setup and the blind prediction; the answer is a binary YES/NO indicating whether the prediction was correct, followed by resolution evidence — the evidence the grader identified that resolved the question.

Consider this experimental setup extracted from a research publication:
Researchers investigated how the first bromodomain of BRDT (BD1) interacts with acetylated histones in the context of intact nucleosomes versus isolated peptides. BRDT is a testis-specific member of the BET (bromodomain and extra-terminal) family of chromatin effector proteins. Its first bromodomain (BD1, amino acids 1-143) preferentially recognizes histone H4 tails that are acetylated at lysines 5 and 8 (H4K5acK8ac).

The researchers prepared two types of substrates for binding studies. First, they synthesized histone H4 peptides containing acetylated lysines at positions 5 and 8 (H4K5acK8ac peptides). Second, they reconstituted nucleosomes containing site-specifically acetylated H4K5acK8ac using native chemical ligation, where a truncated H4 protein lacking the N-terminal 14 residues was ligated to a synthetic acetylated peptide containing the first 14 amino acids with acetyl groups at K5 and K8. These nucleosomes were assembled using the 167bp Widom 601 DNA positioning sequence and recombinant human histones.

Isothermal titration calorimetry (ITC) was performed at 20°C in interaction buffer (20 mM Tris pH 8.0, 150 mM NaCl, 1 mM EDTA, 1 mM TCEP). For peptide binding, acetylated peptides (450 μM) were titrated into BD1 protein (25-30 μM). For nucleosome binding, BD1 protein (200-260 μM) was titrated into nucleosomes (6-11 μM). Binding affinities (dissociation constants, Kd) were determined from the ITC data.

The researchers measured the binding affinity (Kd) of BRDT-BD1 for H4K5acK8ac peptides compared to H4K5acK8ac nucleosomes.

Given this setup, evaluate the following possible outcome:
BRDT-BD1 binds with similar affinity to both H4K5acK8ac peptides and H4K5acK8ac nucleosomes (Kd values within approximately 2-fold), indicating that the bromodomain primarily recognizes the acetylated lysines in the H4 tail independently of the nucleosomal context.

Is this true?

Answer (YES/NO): NO